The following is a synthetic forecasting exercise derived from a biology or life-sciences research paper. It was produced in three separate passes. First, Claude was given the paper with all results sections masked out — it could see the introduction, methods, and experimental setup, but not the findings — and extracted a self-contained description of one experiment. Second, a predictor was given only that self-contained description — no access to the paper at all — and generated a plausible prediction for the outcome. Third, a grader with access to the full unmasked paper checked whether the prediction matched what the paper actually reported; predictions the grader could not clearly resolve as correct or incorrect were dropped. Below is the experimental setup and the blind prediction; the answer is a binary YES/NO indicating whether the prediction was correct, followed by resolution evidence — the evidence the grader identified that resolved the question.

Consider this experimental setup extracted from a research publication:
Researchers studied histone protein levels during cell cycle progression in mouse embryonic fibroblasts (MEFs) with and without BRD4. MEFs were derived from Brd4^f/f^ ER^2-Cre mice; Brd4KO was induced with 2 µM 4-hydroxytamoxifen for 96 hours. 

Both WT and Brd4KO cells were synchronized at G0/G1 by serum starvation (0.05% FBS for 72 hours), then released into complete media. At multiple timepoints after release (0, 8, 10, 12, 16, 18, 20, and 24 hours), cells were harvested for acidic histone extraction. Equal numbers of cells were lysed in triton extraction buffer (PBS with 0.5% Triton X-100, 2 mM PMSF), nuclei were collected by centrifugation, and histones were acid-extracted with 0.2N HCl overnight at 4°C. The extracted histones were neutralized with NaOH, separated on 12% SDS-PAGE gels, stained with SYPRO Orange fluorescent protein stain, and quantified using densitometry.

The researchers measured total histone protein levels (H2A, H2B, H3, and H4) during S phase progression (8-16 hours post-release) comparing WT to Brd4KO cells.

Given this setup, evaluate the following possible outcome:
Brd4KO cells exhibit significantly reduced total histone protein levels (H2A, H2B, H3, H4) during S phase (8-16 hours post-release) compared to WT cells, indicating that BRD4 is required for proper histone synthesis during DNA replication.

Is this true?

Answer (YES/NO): YES